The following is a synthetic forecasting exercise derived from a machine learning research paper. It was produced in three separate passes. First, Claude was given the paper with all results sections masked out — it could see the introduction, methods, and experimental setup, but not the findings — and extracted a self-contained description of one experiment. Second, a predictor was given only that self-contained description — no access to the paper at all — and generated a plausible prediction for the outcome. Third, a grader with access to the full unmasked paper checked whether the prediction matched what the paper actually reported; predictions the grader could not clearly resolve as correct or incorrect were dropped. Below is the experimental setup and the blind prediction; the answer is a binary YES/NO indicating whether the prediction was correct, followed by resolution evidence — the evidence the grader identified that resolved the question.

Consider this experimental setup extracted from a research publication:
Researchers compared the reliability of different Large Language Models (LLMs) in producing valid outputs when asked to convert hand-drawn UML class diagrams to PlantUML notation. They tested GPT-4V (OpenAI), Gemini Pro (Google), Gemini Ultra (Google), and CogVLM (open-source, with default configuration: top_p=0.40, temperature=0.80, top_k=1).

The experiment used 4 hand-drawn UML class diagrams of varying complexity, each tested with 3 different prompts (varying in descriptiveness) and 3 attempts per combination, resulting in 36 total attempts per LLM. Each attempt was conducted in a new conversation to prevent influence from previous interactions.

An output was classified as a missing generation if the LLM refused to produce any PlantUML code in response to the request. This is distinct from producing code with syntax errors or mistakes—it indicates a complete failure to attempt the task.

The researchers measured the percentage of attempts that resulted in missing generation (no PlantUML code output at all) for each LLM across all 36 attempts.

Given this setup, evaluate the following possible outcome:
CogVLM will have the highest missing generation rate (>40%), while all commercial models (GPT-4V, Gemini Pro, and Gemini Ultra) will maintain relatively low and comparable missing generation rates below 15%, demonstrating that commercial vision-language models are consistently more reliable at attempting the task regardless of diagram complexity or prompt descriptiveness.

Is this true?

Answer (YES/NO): NO